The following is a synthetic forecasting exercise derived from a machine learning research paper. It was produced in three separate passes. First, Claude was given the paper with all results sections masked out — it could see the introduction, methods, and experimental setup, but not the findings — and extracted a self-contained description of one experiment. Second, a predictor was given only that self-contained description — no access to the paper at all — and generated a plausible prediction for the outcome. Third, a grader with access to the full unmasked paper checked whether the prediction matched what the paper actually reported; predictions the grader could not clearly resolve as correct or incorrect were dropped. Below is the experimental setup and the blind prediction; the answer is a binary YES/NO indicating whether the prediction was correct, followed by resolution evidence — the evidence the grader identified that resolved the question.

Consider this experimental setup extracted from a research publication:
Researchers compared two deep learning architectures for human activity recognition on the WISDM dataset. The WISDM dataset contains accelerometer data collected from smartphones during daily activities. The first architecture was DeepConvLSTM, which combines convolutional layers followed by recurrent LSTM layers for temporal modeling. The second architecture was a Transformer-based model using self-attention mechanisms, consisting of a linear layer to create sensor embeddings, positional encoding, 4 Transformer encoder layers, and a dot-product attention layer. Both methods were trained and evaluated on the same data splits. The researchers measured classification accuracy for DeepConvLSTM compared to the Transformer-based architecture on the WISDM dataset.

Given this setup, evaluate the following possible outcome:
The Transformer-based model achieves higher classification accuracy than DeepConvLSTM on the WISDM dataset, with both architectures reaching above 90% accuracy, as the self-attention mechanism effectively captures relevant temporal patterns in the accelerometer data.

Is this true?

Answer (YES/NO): NO